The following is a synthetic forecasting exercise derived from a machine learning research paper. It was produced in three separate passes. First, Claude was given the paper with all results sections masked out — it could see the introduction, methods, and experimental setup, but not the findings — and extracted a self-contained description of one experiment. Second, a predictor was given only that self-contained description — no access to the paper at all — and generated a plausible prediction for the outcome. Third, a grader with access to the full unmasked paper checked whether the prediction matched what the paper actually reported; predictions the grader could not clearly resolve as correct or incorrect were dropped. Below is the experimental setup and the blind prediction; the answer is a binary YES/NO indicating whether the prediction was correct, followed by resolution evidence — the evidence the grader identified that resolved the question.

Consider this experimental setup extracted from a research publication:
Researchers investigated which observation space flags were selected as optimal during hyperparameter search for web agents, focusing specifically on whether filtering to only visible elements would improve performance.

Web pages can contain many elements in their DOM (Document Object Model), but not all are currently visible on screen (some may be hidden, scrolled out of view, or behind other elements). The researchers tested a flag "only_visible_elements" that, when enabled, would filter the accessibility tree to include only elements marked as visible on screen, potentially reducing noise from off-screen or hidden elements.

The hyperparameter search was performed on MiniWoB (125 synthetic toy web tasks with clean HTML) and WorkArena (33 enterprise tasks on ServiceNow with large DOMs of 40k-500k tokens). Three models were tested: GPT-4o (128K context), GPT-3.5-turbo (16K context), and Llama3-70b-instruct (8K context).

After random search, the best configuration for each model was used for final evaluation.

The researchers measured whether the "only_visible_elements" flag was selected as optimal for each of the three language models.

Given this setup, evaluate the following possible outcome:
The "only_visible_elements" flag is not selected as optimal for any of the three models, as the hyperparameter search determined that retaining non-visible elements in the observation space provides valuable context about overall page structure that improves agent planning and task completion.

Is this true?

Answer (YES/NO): YES